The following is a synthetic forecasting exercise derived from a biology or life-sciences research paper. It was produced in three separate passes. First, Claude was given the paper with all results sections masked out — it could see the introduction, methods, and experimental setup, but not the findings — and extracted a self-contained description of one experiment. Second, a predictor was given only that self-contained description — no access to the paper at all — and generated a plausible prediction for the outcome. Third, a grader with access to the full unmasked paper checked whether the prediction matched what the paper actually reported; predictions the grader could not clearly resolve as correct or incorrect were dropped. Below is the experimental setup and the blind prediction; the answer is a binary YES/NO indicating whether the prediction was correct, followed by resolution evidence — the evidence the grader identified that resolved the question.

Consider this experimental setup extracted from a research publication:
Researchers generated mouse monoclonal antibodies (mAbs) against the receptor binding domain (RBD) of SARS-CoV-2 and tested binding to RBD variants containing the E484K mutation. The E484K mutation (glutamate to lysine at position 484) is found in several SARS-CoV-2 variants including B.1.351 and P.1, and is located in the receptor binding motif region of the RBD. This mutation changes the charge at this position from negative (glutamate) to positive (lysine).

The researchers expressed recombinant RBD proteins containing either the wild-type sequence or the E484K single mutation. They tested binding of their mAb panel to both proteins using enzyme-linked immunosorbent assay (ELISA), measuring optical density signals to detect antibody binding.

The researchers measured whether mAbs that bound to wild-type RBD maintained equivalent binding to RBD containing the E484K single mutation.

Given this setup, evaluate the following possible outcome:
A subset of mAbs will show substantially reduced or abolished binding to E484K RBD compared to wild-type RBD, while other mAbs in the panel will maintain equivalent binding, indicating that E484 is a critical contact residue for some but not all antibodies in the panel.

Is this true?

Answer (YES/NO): YES